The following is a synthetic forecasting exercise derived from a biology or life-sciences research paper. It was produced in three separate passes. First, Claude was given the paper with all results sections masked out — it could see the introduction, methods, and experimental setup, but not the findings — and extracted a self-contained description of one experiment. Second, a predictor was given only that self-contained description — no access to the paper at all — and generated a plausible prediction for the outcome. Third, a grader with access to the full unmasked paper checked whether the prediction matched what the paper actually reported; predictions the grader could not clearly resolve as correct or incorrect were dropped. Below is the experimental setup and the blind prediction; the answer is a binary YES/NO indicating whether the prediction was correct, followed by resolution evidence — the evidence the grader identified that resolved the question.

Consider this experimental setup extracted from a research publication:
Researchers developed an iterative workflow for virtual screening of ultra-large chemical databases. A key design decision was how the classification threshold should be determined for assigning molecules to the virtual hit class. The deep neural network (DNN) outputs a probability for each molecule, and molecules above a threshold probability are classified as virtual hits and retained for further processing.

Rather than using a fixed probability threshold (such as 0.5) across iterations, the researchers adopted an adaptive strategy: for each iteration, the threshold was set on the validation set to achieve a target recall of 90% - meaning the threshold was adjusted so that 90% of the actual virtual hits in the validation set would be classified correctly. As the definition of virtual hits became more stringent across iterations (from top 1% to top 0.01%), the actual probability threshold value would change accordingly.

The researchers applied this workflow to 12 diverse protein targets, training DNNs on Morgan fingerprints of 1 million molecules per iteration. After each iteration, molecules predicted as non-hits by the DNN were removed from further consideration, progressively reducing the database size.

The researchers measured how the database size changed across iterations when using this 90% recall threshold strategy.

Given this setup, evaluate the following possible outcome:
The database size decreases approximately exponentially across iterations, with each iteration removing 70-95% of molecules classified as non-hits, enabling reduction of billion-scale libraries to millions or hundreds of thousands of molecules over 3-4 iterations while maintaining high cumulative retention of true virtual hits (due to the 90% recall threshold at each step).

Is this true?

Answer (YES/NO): NO